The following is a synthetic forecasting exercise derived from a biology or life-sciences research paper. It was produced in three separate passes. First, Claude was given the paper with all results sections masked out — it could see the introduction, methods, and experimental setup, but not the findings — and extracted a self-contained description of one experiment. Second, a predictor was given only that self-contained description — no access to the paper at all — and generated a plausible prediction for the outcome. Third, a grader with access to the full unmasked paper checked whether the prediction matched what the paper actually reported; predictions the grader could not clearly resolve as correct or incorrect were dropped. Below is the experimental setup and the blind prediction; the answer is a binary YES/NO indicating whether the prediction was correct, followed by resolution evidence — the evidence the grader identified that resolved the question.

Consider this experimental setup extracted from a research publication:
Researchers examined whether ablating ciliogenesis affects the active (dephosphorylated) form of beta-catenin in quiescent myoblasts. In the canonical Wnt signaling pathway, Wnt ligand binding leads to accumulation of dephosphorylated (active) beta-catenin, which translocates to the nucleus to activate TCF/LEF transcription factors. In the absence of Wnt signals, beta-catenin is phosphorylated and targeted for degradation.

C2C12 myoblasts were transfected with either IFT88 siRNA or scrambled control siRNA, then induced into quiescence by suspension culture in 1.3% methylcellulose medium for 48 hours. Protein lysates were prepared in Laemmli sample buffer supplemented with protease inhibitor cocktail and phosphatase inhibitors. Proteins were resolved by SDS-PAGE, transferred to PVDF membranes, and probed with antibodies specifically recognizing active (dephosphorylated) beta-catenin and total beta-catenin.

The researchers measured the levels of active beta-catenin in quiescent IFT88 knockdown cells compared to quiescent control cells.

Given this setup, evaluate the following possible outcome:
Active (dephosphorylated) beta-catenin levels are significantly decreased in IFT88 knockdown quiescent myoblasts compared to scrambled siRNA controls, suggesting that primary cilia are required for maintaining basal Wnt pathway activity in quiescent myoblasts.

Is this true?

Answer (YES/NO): NO